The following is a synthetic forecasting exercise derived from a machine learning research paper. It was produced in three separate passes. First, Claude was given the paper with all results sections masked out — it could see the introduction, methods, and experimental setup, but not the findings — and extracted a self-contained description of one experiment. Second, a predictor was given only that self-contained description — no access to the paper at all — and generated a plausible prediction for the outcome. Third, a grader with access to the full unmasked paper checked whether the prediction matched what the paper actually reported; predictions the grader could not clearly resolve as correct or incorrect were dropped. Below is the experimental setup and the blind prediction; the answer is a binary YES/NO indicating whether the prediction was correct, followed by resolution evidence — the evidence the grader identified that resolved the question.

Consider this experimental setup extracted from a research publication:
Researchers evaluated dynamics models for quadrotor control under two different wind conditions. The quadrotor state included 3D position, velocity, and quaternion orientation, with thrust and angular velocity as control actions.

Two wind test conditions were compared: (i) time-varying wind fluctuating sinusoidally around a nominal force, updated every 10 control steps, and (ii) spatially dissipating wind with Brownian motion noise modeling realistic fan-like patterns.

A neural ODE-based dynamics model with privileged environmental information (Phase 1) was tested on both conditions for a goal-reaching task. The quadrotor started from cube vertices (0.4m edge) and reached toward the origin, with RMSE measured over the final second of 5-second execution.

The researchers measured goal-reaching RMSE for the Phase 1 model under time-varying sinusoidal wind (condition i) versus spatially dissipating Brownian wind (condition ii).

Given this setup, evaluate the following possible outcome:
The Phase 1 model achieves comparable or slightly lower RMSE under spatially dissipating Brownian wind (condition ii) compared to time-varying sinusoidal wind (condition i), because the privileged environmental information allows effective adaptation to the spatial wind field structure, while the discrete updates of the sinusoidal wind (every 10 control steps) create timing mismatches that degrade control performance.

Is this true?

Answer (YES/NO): NO